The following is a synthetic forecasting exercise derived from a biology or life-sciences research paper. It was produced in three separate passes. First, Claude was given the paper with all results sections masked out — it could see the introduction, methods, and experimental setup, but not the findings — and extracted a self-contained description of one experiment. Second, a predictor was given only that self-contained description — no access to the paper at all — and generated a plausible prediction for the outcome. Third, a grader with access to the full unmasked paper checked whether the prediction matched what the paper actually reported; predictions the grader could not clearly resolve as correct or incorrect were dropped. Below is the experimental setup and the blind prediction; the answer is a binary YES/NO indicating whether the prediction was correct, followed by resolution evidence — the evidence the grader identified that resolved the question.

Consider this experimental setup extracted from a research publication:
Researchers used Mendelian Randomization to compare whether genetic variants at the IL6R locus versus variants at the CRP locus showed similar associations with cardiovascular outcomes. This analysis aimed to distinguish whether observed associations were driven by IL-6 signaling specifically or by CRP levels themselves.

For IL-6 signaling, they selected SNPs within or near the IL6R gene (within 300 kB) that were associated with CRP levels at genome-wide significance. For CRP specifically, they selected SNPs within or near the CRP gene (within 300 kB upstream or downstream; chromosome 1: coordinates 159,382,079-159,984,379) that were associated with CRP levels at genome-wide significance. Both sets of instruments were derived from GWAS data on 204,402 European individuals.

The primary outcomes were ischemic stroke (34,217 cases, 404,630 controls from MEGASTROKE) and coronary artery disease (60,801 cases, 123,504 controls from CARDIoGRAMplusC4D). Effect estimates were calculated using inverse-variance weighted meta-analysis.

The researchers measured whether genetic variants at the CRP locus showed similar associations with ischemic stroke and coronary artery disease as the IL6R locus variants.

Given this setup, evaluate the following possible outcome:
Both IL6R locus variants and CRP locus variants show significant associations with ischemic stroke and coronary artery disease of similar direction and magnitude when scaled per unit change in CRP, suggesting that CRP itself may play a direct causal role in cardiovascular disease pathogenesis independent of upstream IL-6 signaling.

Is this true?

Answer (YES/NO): NO